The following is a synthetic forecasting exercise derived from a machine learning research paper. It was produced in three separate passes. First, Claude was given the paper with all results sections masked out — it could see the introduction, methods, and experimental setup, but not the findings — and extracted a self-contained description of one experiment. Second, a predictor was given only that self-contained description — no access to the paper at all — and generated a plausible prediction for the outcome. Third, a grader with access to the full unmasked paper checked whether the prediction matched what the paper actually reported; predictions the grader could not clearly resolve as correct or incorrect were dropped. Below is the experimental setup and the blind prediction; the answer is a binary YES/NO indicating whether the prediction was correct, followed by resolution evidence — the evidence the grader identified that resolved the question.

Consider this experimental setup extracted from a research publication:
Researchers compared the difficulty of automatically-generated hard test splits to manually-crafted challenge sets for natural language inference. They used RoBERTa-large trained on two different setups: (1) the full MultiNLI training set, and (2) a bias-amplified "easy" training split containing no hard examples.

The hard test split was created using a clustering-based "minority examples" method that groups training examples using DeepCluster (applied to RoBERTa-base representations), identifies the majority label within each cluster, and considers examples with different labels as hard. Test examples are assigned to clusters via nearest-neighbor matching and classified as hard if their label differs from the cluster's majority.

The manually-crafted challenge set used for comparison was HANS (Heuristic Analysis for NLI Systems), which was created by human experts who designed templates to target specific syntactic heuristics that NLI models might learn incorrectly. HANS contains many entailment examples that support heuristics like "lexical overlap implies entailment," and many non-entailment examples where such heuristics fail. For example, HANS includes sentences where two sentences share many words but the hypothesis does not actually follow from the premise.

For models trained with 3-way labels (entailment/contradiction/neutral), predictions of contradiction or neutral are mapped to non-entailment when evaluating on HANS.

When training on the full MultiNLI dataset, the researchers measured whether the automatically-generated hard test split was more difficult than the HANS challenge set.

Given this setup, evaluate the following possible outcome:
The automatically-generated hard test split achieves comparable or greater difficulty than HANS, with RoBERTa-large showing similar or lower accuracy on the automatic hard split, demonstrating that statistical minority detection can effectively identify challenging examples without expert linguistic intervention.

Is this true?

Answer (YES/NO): YES